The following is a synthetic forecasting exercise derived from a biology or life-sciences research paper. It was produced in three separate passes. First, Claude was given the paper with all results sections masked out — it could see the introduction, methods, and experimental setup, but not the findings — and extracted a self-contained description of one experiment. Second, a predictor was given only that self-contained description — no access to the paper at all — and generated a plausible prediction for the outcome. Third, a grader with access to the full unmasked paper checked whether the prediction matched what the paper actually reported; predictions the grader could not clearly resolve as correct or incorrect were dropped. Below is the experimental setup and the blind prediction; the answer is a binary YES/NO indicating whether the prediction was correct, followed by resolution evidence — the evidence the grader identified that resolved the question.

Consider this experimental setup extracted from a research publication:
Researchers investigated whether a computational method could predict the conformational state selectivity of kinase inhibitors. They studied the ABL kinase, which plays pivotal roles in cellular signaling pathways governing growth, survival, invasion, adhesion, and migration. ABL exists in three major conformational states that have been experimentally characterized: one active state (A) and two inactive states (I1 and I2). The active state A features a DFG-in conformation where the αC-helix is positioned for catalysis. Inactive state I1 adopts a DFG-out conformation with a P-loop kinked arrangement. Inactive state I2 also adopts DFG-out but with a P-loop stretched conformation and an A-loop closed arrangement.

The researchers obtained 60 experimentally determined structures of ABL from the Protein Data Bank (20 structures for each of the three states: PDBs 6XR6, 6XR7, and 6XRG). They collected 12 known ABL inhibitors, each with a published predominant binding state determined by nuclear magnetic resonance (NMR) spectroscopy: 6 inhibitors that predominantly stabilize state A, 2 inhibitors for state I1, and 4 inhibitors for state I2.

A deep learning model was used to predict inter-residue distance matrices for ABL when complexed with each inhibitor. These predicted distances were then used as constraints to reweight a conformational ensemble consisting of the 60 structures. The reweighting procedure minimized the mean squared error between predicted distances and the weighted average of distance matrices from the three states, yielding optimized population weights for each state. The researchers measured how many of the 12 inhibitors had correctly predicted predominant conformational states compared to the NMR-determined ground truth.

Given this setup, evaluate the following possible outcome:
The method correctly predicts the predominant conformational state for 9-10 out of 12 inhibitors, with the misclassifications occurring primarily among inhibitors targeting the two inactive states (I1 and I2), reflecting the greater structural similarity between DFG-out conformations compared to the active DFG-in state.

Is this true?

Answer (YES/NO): NO